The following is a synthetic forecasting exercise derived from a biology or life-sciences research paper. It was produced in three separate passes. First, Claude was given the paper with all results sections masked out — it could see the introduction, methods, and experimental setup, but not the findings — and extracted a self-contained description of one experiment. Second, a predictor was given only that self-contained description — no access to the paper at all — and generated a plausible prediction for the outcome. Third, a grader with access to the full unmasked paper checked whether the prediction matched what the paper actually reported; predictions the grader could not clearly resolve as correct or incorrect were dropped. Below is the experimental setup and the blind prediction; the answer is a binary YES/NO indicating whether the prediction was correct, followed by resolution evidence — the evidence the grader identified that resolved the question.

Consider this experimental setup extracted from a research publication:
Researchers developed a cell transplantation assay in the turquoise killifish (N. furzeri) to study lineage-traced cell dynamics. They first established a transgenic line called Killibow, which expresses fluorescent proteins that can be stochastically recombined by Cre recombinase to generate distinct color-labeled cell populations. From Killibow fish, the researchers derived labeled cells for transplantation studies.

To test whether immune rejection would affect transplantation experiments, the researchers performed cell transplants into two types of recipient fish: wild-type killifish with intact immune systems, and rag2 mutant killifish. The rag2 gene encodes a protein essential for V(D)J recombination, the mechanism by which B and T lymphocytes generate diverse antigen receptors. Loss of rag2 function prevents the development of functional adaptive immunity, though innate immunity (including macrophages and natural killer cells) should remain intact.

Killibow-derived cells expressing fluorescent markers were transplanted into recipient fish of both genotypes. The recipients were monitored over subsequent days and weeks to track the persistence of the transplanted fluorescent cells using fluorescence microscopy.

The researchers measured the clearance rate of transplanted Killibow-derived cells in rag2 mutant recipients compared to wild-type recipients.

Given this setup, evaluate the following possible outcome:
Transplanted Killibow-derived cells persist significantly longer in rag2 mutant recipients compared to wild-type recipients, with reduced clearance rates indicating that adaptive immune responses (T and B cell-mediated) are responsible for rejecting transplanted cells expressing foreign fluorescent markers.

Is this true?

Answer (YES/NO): YES